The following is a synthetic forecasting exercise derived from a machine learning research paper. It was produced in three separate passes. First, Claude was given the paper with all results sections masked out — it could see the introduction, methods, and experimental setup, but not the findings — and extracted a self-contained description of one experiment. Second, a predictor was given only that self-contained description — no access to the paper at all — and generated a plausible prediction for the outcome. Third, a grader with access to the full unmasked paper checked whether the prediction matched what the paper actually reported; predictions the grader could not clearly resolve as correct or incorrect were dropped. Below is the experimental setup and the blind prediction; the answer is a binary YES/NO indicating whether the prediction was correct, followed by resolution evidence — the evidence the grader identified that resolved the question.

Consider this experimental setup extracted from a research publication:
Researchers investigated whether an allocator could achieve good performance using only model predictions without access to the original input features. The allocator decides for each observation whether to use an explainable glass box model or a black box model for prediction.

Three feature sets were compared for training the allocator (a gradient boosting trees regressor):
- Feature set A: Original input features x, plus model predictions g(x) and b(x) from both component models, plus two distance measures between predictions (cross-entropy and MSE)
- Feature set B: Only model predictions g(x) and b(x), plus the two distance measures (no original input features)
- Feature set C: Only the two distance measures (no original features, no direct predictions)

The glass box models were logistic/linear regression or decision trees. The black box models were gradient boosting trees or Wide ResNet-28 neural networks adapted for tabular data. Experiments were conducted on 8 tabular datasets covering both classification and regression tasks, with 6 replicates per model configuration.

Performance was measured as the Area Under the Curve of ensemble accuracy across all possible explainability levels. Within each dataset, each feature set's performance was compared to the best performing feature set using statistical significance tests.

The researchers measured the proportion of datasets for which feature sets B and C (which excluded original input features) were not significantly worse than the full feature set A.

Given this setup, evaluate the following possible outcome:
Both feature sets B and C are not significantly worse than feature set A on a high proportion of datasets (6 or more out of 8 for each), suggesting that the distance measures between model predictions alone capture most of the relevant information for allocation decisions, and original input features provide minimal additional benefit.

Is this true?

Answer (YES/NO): NO